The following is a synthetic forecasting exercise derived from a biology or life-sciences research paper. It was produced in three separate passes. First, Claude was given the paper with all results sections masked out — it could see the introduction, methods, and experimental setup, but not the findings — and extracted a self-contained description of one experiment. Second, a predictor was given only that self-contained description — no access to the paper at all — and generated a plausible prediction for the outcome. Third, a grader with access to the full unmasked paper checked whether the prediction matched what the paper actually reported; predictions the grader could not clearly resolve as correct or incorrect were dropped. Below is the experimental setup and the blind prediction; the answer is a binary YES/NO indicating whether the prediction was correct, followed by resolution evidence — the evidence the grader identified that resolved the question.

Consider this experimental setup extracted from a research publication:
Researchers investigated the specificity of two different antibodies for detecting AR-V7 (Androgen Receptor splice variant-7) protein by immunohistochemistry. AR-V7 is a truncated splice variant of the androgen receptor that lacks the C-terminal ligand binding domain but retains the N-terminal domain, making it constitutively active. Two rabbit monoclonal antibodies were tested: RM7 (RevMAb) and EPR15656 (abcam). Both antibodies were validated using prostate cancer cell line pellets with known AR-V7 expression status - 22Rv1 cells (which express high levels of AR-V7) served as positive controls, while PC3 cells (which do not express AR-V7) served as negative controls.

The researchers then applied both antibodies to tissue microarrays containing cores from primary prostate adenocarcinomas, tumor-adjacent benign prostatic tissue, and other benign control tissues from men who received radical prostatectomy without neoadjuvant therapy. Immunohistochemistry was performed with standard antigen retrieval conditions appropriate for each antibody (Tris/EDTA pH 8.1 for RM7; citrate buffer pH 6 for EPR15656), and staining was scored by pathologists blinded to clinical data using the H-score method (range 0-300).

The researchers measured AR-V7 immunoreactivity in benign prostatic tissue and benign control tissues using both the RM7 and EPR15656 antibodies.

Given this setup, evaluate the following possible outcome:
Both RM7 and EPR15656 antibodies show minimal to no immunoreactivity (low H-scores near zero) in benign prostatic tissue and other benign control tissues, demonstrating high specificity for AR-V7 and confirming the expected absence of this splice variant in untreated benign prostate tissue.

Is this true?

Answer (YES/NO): NO